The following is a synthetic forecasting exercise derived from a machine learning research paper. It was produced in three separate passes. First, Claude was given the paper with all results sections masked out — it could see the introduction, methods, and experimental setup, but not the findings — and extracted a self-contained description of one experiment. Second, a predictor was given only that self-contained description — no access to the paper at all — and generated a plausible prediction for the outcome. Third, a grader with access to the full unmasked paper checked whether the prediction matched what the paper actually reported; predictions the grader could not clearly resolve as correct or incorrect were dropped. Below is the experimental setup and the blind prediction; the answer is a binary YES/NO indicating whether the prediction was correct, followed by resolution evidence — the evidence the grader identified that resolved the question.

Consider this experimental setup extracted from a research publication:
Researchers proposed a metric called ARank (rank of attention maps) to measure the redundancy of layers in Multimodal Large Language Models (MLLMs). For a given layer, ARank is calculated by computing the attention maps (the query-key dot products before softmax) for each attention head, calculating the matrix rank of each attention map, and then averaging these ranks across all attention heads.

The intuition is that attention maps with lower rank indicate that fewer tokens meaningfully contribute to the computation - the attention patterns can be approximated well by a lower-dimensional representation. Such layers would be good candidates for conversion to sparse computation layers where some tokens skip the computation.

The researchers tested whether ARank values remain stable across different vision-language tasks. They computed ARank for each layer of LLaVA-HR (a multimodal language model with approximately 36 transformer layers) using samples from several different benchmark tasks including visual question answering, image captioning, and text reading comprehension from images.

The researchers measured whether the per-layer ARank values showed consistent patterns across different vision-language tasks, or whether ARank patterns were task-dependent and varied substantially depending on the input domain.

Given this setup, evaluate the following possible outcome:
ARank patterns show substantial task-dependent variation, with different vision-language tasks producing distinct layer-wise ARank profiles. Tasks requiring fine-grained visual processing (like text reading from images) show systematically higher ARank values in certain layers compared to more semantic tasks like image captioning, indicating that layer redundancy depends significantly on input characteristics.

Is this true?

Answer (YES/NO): NO